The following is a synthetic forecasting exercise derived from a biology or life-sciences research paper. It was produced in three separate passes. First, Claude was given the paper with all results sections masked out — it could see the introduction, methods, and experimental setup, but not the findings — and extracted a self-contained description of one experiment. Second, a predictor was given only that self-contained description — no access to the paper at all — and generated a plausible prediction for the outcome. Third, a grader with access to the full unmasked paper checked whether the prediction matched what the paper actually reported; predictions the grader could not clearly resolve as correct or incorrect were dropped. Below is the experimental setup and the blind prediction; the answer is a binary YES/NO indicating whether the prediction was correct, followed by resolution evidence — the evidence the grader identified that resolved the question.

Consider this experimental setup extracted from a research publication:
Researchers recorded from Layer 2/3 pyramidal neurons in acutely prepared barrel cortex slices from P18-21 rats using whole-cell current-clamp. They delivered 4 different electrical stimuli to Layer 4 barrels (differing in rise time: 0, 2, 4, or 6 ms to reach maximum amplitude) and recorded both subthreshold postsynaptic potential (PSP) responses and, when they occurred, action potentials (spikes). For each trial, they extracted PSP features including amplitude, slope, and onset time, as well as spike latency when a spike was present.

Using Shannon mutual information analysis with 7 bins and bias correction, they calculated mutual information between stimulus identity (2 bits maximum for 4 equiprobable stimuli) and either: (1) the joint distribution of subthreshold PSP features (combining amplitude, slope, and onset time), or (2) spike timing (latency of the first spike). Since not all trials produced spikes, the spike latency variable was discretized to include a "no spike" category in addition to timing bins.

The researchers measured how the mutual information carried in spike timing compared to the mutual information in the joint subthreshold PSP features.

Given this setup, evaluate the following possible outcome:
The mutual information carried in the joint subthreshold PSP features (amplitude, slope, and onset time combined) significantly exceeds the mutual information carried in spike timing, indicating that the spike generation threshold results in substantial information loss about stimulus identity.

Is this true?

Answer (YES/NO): YES